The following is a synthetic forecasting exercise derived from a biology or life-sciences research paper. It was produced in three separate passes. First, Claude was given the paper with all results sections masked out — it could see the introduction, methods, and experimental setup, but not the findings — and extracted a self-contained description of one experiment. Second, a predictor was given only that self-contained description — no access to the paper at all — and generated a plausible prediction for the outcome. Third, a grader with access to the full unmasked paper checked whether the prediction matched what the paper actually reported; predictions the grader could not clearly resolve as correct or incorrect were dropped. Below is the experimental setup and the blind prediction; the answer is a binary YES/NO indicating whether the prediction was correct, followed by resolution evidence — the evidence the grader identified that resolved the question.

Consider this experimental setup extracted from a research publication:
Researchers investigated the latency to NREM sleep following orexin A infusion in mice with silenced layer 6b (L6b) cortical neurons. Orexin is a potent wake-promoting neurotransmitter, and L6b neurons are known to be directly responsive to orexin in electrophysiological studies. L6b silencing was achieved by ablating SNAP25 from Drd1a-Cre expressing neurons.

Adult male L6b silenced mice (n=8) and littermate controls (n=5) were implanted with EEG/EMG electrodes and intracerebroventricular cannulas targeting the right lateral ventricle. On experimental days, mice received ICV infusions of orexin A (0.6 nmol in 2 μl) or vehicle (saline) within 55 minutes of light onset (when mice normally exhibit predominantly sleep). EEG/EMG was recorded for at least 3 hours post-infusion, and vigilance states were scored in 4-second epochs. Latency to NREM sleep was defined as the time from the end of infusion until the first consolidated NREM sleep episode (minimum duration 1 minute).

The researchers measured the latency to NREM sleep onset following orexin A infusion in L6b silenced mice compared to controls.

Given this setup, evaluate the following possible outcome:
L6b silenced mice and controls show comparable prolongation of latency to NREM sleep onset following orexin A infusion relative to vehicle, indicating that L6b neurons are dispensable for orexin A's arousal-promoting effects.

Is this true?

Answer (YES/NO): YES